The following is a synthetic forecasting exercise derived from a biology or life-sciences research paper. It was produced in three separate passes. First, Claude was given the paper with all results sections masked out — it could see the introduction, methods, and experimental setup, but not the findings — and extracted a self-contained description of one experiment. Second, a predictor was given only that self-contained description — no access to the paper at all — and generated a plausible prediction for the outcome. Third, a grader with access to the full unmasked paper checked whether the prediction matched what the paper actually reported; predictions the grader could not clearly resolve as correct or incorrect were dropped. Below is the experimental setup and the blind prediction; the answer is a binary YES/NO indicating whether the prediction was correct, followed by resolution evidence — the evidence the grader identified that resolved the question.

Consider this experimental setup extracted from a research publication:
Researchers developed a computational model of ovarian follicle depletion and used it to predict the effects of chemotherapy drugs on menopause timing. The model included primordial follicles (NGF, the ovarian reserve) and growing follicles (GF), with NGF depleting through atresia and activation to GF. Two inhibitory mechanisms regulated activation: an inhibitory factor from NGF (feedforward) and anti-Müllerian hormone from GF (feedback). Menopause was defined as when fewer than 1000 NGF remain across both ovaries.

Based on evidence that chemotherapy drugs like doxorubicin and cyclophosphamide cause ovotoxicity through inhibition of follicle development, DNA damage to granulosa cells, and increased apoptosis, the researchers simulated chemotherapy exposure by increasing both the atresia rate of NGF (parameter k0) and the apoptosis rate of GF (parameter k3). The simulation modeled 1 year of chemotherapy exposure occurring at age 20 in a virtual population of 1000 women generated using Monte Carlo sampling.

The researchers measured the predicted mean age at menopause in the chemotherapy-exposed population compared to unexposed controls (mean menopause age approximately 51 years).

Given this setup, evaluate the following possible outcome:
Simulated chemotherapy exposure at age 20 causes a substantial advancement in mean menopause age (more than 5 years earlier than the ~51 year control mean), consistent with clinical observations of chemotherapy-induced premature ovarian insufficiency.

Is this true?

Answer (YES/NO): NO